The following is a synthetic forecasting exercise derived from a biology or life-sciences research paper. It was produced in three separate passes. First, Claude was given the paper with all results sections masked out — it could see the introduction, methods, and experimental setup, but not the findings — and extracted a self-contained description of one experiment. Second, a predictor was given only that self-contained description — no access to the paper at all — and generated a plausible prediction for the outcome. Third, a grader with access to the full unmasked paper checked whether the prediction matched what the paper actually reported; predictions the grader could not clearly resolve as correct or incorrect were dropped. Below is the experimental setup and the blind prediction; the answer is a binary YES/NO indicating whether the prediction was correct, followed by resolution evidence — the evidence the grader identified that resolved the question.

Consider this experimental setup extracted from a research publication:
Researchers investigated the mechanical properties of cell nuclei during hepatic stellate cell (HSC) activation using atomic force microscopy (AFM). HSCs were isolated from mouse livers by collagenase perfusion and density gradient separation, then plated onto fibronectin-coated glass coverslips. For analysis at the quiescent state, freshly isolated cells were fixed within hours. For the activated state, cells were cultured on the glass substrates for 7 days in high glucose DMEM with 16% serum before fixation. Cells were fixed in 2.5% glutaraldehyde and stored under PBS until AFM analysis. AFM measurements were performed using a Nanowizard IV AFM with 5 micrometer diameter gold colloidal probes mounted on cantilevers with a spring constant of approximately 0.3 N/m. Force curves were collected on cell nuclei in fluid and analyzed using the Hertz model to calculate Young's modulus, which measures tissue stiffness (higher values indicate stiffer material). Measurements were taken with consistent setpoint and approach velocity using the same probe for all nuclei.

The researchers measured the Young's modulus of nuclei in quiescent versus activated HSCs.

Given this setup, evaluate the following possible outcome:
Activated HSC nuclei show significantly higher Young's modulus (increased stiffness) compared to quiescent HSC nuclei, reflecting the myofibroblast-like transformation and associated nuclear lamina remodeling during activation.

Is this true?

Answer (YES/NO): NO